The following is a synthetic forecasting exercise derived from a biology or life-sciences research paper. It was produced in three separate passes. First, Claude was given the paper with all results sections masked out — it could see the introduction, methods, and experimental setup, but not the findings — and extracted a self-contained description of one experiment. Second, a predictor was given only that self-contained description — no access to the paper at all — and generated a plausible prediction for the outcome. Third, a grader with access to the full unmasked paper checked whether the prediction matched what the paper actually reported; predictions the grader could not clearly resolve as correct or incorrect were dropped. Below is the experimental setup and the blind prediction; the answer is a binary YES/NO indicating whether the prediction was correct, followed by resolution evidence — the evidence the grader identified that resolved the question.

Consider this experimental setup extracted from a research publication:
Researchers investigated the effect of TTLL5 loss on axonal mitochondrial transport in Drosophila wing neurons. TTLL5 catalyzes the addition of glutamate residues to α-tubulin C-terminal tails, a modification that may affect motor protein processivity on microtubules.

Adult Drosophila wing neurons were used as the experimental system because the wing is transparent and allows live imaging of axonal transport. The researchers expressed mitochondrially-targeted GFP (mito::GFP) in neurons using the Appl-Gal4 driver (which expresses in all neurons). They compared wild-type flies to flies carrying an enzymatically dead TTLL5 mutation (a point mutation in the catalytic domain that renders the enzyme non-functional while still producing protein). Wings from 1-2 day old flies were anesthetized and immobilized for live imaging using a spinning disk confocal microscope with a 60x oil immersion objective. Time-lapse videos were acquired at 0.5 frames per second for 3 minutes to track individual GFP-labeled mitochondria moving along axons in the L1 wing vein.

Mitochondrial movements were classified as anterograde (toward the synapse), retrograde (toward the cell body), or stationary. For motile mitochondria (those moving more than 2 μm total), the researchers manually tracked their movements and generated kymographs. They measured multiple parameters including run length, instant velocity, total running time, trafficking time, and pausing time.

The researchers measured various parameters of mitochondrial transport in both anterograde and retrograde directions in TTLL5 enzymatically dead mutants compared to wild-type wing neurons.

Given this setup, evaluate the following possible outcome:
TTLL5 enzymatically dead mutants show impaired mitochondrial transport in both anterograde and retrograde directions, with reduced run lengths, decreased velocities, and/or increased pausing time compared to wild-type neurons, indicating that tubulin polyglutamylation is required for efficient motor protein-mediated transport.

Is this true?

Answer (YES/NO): NO